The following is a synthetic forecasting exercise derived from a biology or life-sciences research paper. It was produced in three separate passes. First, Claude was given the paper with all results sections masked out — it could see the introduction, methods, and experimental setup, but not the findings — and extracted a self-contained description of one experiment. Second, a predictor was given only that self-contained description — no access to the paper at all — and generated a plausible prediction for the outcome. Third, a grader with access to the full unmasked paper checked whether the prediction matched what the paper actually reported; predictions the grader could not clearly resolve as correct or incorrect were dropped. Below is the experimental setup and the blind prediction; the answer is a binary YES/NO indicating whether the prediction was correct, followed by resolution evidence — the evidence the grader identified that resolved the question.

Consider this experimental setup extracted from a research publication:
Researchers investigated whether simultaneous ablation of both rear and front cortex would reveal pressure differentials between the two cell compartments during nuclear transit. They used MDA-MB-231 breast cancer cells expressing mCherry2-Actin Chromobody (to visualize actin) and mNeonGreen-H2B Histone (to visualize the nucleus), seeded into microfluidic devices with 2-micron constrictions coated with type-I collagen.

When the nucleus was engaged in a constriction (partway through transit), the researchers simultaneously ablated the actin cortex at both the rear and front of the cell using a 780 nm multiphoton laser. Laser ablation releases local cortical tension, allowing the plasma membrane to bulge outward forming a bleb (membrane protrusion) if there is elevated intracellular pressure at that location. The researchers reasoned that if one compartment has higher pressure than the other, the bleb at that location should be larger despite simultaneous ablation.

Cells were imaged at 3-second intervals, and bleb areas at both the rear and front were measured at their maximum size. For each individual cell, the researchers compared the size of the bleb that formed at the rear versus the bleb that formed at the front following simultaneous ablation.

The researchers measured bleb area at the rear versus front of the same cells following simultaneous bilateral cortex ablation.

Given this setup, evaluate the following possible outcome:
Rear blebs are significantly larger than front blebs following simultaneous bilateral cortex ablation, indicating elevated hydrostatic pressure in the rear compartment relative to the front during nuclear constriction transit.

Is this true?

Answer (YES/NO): YES